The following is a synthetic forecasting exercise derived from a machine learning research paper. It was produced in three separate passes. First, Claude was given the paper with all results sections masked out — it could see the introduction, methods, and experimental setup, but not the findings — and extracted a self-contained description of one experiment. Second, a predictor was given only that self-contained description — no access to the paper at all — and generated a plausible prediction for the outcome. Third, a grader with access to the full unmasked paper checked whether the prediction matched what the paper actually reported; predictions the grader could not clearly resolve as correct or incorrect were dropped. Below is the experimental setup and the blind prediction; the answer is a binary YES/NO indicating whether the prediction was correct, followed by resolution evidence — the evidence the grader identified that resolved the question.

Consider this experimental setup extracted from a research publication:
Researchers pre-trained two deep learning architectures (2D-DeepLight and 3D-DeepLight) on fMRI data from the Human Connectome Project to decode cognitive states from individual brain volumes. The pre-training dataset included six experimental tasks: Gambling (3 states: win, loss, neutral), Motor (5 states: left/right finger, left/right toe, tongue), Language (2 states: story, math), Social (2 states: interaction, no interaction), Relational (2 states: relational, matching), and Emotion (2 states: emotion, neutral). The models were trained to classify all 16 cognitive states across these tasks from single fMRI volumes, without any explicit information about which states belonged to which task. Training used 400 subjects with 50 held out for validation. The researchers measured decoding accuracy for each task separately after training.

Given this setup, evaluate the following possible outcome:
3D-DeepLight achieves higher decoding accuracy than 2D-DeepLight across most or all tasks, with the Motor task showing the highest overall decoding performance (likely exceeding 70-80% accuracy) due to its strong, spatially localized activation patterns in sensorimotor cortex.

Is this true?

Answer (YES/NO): NO